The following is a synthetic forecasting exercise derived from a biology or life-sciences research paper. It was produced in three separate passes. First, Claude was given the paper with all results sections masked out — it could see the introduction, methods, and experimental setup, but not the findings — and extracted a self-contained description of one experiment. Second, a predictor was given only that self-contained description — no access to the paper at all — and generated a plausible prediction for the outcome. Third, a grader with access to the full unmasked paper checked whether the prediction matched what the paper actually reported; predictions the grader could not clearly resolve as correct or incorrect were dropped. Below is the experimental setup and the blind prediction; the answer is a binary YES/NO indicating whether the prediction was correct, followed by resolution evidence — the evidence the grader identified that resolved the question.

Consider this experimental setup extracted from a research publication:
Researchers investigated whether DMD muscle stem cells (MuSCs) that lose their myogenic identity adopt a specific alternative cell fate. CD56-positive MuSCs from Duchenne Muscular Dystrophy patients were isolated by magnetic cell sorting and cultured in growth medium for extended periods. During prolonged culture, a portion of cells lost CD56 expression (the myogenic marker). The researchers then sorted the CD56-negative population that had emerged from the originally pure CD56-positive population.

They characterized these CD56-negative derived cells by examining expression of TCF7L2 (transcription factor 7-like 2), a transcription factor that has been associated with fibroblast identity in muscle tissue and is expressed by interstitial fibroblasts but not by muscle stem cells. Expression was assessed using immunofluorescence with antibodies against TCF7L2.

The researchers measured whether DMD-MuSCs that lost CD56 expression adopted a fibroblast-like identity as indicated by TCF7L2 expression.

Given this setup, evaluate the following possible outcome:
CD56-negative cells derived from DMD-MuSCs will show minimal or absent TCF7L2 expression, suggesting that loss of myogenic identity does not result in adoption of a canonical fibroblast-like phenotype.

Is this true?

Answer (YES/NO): NO